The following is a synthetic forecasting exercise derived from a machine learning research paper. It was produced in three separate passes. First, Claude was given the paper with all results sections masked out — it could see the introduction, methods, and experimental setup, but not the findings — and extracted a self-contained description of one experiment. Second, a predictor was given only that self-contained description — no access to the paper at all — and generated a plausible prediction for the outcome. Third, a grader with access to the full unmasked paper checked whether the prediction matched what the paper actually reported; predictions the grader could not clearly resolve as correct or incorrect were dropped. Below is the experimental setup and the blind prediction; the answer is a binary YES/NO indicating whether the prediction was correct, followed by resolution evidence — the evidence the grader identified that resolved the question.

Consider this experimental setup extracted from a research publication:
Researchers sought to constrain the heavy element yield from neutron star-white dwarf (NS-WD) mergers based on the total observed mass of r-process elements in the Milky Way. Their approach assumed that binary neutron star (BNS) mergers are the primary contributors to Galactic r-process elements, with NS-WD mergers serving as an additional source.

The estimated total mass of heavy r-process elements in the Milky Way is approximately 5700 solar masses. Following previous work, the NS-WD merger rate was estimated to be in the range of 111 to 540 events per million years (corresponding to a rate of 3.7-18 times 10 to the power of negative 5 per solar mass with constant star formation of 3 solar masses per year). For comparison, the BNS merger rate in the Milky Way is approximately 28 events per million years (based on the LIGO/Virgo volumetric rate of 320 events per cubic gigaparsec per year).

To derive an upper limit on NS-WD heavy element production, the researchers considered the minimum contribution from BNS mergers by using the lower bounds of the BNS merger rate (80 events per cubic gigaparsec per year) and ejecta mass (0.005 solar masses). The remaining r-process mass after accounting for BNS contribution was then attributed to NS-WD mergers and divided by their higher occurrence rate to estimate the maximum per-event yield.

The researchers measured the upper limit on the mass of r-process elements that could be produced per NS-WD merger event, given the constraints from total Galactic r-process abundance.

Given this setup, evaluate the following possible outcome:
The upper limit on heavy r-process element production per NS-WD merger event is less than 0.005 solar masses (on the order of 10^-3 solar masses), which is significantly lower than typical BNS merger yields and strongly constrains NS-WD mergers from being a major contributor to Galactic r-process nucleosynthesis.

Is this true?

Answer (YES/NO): YES